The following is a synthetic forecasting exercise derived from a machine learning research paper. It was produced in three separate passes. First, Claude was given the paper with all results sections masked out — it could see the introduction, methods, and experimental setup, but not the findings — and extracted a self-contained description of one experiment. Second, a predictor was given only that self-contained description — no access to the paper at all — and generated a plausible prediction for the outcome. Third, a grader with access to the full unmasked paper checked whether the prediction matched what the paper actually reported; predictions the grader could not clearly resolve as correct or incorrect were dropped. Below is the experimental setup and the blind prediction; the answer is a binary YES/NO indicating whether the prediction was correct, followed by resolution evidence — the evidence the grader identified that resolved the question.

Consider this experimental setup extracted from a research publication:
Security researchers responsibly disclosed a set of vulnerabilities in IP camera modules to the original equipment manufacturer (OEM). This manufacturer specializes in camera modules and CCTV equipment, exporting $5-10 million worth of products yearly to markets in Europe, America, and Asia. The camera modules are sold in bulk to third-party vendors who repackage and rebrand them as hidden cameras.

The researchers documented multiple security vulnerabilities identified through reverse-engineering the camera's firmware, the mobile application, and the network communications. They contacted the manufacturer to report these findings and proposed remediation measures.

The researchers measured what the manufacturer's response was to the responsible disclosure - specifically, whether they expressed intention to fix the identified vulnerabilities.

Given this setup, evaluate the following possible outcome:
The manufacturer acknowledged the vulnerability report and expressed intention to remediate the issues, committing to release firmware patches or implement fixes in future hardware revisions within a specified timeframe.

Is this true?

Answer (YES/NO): NO